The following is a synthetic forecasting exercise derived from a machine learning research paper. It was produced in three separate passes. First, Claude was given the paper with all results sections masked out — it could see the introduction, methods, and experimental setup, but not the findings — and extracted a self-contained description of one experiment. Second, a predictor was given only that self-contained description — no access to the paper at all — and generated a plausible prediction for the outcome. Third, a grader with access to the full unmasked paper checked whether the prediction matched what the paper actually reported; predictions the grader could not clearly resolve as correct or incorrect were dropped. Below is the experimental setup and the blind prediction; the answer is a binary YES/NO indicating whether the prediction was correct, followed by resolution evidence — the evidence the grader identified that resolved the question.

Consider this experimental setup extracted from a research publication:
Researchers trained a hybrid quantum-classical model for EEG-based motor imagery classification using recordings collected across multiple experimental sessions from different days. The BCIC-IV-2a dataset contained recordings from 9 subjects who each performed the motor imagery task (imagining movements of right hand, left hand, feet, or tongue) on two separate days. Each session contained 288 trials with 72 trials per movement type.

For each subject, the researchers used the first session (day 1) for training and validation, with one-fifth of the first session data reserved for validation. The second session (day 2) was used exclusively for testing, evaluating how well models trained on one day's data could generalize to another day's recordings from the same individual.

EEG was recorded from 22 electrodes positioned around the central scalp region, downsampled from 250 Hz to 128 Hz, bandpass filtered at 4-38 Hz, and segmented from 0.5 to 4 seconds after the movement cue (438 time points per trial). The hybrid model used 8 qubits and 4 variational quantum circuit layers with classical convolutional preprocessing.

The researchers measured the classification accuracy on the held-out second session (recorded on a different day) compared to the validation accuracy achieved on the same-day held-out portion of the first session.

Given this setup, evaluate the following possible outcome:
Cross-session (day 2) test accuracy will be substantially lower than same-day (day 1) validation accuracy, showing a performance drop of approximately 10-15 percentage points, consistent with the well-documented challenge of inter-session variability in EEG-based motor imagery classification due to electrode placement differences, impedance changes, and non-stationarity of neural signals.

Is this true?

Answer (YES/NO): NO